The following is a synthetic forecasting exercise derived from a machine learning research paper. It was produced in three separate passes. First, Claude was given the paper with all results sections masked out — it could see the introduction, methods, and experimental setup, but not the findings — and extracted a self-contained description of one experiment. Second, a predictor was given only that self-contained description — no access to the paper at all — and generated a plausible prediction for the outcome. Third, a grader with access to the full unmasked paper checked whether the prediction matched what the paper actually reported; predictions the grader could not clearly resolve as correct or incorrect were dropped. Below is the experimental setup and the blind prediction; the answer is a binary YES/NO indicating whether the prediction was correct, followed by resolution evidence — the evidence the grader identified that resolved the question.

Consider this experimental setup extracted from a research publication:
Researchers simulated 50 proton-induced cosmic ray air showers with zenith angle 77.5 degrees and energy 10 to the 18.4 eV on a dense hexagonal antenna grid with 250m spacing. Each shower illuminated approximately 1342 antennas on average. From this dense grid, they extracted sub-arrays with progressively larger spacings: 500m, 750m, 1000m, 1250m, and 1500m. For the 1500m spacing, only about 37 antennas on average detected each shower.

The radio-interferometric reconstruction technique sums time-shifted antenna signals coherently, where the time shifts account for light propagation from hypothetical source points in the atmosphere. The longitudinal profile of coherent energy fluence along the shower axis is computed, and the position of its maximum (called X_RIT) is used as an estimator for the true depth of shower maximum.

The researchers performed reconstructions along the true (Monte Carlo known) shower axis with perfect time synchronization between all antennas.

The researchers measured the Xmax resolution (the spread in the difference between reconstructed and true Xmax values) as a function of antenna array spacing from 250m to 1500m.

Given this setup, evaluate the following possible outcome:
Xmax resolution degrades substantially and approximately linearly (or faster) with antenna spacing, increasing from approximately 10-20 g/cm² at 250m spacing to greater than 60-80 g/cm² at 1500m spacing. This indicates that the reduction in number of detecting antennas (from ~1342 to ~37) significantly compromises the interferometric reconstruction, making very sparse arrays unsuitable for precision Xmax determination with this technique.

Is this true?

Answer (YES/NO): NO